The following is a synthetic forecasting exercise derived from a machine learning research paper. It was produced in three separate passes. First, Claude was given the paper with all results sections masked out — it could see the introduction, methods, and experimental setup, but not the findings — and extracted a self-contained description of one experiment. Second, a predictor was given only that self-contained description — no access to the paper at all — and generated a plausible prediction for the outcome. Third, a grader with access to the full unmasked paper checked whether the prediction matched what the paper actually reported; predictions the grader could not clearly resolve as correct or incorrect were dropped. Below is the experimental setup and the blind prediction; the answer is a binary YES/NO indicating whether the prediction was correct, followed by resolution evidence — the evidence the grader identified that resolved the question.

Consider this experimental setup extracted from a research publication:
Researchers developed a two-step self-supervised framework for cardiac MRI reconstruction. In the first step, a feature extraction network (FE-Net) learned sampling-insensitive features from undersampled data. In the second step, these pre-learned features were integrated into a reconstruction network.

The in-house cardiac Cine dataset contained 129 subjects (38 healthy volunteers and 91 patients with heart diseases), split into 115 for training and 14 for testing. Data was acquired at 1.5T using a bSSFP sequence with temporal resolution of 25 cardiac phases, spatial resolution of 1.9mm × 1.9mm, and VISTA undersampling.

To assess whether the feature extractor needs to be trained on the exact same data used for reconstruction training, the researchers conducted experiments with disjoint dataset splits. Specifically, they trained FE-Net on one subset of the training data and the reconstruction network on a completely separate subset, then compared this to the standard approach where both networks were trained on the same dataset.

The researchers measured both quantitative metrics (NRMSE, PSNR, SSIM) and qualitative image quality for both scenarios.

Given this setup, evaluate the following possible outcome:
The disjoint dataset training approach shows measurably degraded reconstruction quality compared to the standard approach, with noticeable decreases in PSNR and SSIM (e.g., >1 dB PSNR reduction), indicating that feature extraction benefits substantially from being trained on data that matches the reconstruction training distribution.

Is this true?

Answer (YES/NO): NO